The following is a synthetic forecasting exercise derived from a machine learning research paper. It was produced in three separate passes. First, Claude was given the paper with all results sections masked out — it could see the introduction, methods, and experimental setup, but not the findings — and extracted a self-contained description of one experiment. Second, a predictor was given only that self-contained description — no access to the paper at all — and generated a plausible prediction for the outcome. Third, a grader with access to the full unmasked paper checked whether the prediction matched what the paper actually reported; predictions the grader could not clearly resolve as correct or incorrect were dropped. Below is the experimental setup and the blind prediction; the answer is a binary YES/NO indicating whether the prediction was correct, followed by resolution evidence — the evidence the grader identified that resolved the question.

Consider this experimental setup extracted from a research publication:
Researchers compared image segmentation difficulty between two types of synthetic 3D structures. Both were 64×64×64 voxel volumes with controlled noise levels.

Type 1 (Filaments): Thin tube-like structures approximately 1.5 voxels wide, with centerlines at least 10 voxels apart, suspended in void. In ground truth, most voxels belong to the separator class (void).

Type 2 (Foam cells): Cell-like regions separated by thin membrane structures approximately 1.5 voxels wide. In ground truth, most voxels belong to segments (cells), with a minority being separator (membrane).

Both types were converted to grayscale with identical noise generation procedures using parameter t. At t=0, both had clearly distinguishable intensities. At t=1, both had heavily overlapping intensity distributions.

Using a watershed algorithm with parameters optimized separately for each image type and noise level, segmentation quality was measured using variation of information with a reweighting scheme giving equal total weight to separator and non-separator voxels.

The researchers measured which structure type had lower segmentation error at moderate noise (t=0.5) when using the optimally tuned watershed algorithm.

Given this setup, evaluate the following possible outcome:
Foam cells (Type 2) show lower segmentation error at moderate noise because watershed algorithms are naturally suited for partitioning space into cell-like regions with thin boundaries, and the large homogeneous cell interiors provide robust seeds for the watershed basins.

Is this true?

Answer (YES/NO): NO